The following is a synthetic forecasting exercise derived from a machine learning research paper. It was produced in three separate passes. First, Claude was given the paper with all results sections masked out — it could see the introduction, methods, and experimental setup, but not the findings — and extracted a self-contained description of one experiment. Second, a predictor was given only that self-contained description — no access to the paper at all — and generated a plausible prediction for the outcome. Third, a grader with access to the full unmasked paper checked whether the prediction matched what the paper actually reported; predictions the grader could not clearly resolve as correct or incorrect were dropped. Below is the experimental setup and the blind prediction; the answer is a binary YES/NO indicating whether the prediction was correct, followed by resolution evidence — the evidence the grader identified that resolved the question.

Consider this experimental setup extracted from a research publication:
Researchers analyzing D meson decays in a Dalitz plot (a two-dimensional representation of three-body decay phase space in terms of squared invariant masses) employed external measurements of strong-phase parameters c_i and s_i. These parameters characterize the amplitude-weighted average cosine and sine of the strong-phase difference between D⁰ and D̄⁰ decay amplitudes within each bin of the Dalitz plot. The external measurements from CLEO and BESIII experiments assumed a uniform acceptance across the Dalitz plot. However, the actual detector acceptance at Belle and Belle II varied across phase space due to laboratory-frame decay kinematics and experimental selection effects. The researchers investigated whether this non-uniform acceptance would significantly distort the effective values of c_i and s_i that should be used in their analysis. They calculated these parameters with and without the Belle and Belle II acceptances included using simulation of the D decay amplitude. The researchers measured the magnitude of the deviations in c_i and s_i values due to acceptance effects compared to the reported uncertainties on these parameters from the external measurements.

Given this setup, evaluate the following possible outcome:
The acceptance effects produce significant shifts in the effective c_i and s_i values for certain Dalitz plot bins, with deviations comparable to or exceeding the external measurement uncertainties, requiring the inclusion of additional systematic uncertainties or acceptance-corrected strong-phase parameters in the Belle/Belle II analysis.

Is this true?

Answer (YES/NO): NO